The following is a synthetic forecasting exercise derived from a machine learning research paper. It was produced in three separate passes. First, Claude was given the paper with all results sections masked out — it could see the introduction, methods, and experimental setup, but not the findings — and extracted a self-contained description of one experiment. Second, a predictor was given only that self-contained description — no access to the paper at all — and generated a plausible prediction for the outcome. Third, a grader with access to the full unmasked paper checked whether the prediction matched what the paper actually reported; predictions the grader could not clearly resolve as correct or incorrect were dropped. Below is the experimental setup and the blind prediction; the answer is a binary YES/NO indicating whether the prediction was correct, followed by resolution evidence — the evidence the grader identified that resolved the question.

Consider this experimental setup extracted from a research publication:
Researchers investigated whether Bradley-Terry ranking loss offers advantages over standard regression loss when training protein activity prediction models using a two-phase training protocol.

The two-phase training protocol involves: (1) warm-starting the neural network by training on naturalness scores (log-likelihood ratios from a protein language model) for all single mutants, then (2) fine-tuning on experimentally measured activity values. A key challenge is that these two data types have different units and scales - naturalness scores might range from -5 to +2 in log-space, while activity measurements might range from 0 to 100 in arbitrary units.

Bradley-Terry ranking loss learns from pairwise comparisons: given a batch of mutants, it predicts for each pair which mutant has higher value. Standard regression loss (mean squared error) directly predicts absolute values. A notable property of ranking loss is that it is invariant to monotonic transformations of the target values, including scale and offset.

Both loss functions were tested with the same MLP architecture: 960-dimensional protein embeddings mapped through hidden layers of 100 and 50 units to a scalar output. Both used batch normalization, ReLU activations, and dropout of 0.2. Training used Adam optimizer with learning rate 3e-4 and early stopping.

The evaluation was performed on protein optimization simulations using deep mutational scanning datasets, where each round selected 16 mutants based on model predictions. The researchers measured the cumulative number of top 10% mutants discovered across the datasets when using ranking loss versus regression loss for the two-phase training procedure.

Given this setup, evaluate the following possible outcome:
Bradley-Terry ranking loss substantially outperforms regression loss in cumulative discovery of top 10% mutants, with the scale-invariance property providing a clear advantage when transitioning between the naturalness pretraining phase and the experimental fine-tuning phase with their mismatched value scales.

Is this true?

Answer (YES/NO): YES